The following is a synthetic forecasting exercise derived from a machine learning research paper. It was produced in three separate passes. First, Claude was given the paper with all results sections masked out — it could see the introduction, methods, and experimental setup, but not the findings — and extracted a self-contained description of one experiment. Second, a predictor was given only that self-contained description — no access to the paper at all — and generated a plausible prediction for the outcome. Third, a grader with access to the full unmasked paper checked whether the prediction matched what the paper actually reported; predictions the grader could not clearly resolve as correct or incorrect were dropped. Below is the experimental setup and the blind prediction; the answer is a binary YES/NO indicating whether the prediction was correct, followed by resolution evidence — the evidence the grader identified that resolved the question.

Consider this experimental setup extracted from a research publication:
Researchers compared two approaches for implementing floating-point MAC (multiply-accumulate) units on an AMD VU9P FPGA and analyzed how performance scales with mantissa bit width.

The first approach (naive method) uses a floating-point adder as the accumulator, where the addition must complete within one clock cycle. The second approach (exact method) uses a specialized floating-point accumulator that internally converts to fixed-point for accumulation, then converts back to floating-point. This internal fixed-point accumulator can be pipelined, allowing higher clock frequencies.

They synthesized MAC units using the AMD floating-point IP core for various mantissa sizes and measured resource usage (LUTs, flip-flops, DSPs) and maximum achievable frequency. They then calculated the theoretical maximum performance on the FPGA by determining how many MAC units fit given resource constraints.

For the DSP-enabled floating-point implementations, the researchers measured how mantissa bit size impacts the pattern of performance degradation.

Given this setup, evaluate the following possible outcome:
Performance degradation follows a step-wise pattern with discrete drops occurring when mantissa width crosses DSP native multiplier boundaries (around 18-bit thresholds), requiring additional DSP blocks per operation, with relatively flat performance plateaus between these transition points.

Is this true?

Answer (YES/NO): NO